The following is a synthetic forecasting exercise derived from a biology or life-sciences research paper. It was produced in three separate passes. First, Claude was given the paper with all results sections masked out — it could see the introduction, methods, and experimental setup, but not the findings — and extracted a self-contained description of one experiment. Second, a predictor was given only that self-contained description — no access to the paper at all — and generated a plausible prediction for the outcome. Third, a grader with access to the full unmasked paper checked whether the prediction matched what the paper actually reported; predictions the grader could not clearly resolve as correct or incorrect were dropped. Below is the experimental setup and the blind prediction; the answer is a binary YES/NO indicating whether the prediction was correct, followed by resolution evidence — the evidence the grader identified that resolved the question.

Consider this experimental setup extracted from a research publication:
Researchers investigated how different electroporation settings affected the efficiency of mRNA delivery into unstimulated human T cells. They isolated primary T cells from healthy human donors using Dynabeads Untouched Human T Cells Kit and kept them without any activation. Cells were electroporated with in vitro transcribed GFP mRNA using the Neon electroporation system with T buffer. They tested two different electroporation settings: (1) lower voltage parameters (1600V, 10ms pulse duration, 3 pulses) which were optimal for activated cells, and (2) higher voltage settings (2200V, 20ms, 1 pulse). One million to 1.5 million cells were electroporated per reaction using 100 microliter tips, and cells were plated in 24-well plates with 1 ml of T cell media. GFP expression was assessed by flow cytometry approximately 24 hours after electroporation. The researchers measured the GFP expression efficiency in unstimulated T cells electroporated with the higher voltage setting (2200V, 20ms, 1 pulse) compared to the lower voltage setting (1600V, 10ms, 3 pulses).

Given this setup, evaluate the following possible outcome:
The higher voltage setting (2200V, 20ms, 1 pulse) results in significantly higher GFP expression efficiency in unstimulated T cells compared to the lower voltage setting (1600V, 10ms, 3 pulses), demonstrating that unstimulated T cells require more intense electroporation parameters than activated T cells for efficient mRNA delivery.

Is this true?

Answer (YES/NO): YES